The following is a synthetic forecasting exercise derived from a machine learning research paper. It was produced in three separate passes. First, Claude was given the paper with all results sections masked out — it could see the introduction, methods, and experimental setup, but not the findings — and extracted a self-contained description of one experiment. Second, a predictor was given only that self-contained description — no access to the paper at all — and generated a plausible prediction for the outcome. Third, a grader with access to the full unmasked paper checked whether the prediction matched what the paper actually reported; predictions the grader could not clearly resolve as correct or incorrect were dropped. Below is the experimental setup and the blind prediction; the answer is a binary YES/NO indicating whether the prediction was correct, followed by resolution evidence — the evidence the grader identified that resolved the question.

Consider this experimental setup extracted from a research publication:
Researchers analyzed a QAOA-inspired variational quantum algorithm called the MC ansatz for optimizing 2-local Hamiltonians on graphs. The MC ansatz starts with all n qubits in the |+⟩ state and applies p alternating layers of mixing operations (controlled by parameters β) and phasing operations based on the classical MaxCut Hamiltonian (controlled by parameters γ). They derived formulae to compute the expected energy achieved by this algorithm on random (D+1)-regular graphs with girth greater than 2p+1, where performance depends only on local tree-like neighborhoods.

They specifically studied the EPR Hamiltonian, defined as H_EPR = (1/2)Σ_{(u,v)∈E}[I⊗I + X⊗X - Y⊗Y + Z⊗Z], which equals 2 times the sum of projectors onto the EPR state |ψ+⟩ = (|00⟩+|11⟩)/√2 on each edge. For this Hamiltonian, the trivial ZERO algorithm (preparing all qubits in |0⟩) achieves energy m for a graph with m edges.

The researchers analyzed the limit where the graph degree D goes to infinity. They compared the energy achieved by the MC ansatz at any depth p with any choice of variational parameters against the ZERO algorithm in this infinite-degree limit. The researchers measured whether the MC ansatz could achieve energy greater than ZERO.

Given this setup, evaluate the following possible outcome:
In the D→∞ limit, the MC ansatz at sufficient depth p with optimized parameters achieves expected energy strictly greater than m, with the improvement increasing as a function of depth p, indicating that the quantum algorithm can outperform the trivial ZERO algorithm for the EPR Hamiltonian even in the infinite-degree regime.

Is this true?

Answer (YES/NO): NO